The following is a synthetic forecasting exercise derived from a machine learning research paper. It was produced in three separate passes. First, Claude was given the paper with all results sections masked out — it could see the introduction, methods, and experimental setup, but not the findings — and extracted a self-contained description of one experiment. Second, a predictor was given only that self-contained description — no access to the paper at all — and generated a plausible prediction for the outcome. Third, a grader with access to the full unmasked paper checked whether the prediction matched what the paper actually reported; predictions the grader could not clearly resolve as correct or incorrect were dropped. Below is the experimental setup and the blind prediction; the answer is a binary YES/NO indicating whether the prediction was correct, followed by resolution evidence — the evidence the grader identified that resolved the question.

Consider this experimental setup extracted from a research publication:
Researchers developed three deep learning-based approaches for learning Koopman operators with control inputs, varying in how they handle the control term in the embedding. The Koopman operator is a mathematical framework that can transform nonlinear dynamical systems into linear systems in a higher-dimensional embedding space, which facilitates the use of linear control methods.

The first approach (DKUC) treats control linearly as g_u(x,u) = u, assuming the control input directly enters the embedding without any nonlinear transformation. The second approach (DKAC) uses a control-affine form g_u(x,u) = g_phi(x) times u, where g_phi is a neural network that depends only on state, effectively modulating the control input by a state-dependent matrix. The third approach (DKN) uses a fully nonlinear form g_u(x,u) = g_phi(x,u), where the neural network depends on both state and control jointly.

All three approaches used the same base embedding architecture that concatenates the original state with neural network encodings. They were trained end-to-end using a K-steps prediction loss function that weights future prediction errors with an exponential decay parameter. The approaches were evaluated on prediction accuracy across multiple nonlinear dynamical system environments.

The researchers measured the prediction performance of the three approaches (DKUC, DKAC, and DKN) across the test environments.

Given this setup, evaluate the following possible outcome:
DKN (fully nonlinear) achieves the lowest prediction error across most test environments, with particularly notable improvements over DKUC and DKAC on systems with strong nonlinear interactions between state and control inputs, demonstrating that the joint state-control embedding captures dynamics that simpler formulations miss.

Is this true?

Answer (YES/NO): YES